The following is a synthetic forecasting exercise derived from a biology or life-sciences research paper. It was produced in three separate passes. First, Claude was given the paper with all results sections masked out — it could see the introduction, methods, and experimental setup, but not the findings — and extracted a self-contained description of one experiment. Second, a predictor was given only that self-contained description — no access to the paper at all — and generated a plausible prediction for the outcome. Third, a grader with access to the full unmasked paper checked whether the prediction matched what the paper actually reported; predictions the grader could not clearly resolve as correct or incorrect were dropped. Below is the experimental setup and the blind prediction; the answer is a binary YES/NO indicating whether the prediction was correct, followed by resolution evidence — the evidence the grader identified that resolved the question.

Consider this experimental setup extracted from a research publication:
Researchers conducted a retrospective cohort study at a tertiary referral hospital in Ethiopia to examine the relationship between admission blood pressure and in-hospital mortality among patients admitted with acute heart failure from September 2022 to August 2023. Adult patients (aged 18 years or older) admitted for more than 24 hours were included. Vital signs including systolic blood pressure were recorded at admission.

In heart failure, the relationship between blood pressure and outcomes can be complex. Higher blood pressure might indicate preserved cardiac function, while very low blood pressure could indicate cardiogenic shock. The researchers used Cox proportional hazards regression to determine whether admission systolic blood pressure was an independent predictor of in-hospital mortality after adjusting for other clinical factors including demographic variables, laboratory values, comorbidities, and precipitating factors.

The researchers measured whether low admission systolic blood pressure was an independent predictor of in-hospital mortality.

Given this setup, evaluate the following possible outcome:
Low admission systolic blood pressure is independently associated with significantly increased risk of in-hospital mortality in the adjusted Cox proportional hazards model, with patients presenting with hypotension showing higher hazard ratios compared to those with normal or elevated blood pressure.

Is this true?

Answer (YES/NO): NO